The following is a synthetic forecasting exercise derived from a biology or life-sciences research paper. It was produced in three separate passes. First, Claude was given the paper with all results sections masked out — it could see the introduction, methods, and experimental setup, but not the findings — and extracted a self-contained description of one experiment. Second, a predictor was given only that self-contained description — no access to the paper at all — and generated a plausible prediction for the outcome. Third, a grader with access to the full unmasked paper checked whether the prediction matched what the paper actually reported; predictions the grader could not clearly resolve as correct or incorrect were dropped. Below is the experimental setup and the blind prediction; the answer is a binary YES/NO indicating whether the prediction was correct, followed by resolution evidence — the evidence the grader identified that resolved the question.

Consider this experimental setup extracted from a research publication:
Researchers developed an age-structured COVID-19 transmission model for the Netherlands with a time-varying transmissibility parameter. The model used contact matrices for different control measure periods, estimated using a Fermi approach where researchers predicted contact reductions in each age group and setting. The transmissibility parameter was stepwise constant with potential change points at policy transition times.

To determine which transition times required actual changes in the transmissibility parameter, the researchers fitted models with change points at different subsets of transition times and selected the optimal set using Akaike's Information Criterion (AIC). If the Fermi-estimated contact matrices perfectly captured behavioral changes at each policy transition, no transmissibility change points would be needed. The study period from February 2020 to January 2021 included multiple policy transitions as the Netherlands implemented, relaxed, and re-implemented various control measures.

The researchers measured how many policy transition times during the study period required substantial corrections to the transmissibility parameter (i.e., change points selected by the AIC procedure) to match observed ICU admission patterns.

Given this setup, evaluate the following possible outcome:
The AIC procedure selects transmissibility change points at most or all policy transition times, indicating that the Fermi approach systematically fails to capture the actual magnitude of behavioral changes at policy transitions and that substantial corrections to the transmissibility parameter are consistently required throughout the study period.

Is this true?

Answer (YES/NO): NO